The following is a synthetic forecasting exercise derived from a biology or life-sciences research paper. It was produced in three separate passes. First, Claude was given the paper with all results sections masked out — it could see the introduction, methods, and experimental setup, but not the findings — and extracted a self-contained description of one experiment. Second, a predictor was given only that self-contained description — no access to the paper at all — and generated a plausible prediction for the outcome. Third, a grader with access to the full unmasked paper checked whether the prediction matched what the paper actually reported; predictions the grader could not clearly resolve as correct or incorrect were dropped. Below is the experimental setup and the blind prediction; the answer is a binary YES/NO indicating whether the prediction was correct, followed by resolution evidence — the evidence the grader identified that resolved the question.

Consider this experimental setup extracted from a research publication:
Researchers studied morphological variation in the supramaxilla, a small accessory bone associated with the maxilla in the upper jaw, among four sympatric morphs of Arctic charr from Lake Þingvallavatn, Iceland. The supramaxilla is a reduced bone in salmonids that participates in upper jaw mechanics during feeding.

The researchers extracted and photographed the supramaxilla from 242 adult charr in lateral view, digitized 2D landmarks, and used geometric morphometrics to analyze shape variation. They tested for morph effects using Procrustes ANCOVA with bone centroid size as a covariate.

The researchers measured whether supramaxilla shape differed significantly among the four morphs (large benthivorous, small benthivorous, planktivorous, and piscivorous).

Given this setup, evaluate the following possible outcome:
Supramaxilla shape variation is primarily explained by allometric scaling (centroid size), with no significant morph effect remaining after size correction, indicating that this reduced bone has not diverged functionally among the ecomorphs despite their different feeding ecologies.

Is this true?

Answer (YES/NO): NO